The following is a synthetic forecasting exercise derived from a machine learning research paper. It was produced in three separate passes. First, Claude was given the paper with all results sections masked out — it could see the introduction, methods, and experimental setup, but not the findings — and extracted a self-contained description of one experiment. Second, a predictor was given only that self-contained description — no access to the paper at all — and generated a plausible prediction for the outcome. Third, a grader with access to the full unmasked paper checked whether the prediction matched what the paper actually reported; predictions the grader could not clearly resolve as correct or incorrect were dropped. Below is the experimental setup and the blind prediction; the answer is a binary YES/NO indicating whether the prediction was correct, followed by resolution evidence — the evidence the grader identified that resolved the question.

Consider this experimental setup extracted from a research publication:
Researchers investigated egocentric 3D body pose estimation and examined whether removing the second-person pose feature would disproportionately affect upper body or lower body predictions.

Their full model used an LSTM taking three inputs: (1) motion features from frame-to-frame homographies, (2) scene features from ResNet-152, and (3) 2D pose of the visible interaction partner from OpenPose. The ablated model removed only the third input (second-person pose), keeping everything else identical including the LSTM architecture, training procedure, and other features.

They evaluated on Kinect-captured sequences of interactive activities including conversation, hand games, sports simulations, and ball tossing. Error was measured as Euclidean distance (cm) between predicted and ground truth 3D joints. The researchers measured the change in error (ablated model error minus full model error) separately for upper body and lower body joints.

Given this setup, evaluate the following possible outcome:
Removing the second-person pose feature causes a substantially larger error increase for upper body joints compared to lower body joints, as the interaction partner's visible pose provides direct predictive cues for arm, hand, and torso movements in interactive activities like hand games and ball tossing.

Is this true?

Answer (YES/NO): YES